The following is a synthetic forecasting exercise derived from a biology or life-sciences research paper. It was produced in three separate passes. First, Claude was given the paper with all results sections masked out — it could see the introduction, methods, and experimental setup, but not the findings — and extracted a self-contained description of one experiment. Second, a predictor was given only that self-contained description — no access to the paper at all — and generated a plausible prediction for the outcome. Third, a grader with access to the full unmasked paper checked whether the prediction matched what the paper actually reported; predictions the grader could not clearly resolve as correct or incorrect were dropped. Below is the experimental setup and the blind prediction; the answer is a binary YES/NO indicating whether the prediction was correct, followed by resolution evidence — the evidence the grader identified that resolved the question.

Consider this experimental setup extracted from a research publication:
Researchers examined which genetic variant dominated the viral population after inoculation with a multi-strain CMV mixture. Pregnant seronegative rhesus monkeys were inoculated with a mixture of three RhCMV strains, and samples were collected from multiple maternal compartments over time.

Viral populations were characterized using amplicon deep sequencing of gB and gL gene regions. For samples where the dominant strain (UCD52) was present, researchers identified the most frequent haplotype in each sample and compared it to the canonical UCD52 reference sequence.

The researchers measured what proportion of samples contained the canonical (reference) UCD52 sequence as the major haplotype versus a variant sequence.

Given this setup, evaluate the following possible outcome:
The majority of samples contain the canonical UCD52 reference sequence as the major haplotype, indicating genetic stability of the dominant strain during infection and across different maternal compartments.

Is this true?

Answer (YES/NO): YES